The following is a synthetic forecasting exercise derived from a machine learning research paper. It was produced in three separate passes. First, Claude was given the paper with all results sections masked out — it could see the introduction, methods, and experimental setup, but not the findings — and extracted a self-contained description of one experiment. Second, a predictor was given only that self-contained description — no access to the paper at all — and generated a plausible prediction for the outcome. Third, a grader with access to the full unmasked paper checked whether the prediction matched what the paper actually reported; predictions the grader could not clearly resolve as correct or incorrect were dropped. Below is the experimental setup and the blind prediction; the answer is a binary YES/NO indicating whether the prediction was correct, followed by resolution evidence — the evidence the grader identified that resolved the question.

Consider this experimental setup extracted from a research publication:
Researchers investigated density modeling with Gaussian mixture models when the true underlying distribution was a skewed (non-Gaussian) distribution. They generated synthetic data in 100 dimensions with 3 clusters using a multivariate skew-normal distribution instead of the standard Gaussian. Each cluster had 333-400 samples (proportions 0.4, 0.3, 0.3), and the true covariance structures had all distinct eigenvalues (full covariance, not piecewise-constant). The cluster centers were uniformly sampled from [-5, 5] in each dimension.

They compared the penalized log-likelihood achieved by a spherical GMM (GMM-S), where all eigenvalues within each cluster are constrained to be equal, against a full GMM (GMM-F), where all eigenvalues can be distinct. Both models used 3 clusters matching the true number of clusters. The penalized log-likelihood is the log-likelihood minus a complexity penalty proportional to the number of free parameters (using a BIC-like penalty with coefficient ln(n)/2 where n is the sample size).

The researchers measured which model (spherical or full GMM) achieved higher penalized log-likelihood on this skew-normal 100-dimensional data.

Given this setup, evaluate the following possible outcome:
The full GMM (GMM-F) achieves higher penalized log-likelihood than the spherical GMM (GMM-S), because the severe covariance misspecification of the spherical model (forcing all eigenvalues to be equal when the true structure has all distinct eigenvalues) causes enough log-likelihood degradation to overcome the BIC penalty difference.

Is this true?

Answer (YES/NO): NO